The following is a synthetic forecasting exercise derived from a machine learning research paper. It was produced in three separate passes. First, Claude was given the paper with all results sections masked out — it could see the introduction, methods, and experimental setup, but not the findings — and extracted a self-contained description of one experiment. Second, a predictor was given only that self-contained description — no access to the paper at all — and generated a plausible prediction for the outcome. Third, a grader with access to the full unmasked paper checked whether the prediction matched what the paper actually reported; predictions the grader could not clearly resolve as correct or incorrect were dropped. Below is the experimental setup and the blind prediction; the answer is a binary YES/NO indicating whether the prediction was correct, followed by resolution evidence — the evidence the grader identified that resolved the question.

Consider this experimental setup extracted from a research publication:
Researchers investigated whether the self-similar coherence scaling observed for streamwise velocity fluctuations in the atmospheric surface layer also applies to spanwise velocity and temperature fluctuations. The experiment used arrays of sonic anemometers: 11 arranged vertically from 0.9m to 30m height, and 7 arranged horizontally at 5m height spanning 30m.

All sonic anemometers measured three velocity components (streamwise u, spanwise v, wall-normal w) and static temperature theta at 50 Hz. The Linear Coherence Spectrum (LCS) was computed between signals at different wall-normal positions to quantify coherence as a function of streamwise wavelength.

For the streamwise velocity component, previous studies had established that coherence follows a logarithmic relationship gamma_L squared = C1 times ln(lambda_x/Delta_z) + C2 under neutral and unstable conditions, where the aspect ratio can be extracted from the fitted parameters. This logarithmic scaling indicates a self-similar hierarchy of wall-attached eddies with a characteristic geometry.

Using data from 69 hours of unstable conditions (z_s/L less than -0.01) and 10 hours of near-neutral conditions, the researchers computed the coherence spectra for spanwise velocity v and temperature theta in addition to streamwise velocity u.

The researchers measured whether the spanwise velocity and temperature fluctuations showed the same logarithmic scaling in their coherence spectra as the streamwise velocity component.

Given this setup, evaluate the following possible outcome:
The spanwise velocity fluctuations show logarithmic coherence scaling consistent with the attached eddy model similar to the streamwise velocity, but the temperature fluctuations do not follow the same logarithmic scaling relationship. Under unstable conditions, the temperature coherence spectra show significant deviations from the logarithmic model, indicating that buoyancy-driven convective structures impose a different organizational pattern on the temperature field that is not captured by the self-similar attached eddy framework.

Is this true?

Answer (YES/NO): NO